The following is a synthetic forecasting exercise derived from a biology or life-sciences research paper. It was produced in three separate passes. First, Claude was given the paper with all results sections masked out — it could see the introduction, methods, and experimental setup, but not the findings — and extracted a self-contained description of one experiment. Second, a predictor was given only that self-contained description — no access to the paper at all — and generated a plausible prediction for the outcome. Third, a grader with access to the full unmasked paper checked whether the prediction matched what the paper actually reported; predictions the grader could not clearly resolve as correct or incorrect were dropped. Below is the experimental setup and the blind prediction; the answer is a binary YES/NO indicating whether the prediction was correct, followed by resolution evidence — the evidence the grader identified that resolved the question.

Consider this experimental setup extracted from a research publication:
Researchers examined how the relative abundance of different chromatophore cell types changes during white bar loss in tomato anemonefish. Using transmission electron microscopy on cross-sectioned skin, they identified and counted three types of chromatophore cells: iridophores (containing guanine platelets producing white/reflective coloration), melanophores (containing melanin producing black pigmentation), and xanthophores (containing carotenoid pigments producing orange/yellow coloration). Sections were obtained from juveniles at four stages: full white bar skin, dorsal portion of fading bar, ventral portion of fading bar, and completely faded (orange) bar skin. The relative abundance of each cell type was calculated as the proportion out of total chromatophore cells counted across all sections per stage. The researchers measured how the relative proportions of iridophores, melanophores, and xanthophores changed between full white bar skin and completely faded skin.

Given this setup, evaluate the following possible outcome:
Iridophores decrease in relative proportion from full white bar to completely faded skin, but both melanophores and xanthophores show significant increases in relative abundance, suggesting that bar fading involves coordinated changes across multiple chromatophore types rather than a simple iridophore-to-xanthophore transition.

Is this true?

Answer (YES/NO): YES